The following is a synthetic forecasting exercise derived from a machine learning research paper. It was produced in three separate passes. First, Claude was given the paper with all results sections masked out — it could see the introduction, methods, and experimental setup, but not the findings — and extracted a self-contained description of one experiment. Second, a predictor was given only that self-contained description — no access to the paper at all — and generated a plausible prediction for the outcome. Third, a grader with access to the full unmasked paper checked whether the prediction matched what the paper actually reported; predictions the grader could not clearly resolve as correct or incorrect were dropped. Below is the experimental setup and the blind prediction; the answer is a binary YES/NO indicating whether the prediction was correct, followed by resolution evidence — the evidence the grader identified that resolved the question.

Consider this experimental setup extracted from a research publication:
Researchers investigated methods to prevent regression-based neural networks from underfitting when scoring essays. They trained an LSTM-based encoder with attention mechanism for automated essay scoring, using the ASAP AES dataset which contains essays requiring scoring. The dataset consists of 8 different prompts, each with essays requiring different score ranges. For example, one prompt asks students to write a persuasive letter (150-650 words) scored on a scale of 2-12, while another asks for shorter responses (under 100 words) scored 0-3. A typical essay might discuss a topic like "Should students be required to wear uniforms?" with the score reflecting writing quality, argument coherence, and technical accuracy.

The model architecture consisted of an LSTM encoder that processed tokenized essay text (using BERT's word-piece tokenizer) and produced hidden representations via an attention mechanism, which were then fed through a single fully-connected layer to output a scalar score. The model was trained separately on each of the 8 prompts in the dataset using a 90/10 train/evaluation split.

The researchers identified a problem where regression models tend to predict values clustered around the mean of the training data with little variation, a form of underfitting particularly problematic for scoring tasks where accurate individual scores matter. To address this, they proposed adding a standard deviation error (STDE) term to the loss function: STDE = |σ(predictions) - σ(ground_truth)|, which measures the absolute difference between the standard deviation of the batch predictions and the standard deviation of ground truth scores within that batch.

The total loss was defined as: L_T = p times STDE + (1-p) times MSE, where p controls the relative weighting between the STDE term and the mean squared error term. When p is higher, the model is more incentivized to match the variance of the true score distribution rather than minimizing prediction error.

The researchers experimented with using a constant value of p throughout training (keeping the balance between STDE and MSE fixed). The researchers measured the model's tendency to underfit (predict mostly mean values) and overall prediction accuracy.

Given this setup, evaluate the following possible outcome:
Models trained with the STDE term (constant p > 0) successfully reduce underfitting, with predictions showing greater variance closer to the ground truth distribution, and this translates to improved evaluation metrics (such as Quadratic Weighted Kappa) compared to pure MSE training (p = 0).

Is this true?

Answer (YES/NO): NO